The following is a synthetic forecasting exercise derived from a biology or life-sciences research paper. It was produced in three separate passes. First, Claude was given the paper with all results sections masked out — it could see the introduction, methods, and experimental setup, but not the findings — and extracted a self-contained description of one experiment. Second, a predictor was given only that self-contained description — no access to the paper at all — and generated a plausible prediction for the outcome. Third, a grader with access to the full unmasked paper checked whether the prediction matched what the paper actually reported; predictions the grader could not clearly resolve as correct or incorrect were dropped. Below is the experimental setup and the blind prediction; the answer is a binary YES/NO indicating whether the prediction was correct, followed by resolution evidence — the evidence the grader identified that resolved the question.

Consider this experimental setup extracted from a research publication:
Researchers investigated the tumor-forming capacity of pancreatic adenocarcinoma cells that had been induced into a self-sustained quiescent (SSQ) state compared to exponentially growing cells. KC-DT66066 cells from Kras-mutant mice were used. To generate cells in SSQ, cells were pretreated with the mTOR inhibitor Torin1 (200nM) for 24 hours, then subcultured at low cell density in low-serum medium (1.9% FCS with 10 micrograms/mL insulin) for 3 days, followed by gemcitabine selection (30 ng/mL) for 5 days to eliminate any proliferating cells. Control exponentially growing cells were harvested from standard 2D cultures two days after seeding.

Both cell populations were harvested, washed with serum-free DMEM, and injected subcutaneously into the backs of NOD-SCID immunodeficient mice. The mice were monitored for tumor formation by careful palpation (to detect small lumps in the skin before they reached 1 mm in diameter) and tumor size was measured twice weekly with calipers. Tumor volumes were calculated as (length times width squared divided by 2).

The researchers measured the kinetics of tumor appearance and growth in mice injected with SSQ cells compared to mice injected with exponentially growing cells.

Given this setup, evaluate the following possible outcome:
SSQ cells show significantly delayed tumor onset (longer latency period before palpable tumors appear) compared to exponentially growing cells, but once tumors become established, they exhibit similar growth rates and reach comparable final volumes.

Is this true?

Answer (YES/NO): NO